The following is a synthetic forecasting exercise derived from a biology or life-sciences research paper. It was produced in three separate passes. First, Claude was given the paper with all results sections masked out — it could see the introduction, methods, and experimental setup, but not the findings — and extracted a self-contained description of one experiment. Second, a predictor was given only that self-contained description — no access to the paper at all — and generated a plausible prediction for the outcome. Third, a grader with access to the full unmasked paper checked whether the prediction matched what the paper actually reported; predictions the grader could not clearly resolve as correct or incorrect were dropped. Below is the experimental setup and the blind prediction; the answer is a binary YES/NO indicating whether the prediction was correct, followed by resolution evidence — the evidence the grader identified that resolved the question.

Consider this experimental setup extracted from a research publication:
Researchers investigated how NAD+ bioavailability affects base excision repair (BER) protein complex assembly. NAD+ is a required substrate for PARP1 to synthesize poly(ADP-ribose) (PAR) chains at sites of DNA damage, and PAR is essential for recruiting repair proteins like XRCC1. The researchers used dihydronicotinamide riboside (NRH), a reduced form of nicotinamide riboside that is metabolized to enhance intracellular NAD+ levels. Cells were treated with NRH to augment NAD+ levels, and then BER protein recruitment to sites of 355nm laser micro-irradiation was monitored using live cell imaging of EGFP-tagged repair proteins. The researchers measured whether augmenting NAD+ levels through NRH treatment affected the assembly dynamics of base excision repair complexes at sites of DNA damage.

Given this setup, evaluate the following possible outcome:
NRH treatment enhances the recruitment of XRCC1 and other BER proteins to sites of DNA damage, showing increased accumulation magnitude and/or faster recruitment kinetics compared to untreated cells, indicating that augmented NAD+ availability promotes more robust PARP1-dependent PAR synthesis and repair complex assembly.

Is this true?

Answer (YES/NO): YES